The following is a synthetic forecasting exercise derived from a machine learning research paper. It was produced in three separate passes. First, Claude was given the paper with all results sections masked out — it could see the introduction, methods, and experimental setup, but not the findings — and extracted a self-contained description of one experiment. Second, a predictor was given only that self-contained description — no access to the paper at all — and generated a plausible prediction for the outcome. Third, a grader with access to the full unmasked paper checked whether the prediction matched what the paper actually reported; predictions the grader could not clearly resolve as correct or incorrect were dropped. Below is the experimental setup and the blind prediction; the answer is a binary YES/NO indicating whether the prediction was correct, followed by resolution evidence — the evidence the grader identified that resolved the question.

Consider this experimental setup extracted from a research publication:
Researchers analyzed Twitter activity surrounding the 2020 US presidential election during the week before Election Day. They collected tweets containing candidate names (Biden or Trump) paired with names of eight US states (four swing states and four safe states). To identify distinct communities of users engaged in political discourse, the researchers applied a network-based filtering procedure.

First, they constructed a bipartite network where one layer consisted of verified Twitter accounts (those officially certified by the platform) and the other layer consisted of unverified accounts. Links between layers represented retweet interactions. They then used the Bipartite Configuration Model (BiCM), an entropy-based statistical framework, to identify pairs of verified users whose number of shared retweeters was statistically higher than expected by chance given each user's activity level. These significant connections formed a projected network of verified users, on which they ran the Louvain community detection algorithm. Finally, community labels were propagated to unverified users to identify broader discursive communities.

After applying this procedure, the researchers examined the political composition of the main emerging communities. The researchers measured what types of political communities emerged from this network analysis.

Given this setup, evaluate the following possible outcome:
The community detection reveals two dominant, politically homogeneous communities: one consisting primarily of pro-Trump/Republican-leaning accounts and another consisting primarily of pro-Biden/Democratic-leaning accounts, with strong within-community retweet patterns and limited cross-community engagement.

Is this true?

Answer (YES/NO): NO